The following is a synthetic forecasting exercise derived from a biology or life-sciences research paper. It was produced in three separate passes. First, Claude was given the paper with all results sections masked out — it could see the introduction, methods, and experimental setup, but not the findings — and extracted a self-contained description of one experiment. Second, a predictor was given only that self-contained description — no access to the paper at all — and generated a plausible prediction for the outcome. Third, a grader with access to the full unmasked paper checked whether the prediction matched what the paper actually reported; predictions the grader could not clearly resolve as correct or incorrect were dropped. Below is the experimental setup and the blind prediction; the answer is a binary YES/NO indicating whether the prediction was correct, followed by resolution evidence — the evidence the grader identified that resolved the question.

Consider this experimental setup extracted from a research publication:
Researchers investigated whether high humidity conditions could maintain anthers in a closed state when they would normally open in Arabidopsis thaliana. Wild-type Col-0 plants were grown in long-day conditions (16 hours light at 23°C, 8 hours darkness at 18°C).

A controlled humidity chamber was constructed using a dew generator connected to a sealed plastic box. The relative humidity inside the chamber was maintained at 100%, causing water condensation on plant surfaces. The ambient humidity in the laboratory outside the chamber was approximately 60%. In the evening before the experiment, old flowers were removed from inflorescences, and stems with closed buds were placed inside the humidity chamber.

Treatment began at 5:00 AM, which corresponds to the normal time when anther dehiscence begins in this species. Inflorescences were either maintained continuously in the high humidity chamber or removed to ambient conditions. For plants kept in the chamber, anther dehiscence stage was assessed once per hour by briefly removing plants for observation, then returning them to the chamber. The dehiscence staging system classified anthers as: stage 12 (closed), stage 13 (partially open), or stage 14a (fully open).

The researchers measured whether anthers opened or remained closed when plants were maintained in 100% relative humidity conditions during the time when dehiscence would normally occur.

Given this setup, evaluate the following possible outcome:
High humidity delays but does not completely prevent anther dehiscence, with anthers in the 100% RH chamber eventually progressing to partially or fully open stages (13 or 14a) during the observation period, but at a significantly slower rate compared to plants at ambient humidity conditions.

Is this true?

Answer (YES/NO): NO